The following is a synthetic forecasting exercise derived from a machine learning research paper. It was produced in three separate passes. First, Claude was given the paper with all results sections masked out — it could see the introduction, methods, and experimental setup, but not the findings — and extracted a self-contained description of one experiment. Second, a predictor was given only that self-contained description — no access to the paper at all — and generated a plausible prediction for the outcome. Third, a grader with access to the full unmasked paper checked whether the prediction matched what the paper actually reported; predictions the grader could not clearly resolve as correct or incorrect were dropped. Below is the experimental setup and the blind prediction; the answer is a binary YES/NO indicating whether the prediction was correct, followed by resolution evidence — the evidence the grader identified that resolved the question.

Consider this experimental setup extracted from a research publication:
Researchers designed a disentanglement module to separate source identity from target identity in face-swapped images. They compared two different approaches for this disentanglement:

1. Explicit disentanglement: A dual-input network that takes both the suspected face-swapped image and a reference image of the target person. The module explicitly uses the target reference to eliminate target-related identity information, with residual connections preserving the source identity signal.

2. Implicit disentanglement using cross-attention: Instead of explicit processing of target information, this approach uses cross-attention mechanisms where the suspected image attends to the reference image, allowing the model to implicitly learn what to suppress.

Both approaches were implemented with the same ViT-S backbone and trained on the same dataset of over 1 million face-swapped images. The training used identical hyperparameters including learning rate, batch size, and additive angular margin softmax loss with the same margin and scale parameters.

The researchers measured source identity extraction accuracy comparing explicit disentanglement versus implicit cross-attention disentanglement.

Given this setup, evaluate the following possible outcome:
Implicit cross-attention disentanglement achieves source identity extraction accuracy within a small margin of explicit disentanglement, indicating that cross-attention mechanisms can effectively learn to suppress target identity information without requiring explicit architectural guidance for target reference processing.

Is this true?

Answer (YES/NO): YES